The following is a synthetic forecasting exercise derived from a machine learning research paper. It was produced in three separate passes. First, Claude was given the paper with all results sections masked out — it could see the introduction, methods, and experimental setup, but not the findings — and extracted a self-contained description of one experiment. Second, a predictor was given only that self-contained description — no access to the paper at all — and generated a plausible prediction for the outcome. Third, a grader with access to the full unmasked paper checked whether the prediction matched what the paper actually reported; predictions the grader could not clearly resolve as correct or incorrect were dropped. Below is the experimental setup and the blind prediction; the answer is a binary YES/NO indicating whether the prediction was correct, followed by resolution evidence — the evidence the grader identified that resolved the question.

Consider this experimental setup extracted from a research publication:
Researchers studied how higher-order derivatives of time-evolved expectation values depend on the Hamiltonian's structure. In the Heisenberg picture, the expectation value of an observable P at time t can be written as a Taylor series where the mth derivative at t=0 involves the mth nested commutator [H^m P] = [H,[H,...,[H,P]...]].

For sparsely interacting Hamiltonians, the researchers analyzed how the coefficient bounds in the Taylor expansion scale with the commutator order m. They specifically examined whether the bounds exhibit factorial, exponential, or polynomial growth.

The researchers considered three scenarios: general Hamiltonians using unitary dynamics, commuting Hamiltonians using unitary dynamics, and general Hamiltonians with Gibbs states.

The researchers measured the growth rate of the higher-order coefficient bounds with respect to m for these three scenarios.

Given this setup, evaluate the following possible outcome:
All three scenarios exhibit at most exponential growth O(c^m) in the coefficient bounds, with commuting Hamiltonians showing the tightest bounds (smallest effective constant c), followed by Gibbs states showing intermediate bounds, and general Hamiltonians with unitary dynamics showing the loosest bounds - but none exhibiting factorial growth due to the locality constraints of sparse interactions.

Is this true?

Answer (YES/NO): NO